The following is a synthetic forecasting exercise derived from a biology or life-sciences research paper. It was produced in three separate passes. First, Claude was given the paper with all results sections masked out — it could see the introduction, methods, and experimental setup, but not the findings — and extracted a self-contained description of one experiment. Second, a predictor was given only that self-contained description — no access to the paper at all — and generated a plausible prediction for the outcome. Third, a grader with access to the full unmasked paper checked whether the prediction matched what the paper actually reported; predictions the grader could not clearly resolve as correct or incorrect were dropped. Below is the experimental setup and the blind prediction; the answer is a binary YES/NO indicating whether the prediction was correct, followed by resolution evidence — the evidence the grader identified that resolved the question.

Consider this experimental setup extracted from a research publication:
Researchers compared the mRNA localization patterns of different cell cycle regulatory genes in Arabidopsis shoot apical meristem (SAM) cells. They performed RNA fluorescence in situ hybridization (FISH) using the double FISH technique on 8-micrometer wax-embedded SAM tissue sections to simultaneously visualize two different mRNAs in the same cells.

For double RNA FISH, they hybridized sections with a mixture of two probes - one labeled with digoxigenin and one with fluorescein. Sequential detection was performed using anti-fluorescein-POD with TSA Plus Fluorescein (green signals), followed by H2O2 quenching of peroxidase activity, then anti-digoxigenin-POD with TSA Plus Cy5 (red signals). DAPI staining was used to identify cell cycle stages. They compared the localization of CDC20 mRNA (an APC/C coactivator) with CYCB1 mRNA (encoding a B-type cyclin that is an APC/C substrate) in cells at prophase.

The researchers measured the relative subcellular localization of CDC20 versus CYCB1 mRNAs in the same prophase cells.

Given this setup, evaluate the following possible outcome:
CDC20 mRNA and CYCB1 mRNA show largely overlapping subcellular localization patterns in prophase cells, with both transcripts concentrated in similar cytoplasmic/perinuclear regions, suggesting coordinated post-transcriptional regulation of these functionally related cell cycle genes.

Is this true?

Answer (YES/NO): NO